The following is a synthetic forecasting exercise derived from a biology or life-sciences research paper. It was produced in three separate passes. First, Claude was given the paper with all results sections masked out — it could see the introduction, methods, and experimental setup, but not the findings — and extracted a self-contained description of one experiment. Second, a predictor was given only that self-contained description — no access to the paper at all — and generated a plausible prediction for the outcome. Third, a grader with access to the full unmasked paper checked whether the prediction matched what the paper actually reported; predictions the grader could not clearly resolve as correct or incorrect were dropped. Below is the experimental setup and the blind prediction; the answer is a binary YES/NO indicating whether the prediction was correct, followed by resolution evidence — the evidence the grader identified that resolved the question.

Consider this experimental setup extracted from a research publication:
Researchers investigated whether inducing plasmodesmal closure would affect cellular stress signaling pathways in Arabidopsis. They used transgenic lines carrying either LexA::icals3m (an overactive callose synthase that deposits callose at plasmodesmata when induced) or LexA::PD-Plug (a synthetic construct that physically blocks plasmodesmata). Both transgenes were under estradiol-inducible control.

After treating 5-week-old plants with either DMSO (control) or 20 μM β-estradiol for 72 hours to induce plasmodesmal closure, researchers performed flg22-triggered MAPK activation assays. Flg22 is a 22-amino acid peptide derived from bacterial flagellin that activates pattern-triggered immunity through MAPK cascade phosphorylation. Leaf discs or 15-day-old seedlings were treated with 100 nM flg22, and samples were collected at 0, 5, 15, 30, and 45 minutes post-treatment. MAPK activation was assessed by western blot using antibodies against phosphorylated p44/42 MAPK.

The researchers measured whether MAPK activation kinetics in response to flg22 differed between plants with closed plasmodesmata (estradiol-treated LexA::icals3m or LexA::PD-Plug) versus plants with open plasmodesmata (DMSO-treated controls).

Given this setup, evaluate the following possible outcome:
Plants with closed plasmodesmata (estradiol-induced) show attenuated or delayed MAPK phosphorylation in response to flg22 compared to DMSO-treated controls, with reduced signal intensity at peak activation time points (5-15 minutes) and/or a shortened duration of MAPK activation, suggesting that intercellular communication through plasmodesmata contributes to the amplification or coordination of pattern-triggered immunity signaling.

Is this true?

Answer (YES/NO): NO